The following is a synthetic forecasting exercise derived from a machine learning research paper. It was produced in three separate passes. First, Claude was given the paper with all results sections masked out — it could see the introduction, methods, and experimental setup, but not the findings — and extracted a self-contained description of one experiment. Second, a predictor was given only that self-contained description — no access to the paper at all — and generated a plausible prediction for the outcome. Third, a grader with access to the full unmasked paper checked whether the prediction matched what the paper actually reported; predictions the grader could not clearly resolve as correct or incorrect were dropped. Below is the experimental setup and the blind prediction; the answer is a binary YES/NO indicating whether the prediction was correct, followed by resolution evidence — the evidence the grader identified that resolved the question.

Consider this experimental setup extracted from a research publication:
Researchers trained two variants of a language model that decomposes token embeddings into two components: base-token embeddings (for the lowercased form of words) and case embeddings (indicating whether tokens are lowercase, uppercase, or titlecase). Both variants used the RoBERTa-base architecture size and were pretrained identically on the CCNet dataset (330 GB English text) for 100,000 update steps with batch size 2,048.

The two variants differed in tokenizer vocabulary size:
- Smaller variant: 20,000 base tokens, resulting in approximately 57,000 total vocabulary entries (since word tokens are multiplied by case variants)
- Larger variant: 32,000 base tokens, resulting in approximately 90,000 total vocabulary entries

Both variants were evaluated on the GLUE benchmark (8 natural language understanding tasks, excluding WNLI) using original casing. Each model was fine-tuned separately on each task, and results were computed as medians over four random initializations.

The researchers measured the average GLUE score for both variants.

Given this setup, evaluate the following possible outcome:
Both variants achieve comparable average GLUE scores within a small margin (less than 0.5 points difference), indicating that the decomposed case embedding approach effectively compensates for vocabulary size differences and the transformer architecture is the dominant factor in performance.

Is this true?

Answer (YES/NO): YES